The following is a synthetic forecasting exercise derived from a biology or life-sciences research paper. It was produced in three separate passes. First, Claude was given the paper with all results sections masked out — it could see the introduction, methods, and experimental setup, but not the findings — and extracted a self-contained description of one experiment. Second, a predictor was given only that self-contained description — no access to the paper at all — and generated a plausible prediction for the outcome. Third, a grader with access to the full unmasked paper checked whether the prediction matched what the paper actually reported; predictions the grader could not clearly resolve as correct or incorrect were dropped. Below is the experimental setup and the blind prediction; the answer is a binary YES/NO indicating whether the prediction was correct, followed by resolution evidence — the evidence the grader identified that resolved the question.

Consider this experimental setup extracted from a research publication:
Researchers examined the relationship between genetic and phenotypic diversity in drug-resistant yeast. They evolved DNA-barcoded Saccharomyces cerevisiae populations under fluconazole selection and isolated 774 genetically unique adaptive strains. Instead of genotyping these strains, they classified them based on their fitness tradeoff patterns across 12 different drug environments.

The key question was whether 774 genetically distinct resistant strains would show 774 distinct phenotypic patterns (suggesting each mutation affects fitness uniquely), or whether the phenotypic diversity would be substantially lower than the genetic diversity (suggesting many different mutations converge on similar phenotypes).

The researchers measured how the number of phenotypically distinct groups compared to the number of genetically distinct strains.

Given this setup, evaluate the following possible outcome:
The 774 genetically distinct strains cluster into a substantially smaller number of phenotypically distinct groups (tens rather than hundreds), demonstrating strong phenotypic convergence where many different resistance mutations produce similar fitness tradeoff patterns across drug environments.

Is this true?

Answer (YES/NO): NO